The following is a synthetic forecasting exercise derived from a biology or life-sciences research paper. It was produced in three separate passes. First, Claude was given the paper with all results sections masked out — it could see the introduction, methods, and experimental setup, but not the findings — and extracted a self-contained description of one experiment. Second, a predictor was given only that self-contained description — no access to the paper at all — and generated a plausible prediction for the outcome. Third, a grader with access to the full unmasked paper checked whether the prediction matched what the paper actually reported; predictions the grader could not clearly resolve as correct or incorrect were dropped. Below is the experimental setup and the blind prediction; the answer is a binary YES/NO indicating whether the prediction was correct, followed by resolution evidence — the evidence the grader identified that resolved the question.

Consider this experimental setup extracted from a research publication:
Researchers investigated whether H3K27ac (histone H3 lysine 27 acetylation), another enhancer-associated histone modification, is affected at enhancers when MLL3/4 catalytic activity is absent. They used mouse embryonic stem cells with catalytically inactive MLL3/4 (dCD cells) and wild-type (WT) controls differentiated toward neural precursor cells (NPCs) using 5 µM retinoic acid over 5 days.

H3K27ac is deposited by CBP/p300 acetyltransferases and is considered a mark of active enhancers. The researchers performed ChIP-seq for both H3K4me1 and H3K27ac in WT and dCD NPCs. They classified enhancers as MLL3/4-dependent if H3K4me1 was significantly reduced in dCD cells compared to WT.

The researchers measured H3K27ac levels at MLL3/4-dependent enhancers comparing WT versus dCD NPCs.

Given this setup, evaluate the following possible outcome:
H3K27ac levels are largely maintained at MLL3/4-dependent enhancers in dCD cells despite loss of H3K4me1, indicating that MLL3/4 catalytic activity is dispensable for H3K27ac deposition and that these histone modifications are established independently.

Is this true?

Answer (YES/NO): NO